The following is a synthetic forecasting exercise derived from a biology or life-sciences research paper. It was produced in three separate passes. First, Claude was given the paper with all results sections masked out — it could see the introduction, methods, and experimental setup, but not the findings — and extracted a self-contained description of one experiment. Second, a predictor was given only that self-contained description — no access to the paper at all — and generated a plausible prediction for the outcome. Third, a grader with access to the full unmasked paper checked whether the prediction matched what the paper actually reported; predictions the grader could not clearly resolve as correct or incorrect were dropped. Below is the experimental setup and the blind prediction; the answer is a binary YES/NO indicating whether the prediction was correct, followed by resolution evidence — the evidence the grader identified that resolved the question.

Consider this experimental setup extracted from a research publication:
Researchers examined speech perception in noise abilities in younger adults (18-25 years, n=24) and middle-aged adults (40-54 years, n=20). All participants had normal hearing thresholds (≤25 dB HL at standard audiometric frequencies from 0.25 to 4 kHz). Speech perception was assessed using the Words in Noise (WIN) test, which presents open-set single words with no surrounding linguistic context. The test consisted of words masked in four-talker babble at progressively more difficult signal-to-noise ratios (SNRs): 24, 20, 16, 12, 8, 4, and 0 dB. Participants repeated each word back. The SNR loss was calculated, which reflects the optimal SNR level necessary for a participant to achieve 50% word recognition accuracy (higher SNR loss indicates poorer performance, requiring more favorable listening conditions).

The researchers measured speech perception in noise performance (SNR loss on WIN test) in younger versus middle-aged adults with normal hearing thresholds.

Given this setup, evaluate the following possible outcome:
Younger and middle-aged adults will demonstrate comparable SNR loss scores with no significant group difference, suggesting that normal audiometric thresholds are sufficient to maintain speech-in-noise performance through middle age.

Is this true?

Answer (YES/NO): NO